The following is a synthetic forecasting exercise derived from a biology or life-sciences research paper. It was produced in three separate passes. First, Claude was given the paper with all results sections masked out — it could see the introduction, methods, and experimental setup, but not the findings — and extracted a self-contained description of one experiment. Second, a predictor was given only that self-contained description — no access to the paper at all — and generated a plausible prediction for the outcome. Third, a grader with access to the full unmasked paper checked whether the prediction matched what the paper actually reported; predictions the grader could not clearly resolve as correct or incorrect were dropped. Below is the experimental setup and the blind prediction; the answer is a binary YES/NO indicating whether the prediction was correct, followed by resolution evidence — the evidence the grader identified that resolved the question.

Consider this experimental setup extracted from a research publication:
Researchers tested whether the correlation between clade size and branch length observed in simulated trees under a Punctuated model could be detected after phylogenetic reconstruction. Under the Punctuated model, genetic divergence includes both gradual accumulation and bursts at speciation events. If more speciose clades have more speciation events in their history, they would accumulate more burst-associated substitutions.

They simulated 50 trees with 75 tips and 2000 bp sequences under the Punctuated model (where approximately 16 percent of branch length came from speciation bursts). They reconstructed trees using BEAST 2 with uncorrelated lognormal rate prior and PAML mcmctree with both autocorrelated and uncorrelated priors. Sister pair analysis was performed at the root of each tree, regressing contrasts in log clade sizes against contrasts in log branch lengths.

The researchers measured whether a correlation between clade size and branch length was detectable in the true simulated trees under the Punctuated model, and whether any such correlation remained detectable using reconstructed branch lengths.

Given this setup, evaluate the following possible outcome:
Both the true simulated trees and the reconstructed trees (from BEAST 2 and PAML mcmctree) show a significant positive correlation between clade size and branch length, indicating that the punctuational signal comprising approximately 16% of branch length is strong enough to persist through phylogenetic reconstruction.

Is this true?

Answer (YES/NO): NO